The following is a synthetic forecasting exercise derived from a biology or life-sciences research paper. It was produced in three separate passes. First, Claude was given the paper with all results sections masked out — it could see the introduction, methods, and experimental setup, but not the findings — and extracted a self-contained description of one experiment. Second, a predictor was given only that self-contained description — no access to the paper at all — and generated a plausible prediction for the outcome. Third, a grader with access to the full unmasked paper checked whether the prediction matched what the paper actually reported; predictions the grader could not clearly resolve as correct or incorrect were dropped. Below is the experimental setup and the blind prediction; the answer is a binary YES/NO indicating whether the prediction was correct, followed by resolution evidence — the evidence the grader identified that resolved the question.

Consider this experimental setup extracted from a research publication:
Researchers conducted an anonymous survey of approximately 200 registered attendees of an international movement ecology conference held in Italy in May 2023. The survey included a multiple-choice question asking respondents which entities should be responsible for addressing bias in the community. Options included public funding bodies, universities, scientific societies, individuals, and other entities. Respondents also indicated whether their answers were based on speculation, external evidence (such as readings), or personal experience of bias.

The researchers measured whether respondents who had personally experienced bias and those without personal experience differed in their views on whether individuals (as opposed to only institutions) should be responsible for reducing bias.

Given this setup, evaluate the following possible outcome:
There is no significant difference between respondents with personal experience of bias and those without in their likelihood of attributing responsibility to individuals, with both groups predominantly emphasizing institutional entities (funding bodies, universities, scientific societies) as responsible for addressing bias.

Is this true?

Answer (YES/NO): NO